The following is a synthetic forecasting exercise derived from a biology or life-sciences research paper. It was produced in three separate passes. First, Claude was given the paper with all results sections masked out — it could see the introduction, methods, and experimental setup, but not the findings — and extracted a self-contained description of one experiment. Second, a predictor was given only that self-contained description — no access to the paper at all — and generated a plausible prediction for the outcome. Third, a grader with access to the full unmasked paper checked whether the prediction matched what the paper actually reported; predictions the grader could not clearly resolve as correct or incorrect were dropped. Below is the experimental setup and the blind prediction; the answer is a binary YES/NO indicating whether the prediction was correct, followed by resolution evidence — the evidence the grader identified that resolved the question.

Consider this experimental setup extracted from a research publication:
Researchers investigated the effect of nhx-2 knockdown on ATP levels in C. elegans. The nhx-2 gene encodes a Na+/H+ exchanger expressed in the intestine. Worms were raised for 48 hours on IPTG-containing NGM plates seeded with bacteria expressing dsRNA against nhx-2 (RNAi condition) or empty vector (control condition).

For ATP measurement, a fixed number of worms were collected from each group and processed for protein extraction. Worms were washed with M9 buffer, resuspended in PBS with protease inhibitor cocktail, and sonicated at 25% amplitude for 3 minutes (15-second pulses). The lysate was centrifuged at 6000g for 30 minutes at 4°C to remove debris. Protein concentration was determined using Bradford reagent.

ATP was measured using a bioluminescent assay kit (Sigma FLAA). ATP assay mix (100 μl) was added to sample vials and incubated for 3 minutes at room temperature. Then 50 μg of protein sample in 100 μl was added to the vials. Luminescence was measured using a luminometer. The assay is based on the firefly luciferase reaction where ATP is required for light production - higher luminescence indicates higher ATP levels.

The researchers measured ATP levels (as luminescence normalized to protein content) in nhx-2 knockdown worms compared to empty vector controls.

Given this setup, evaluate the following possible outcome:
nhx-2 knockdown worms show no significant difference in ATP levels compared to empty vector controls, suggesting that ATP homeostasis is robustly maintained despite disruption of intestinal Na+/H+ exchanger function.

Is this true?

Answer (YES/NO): NO